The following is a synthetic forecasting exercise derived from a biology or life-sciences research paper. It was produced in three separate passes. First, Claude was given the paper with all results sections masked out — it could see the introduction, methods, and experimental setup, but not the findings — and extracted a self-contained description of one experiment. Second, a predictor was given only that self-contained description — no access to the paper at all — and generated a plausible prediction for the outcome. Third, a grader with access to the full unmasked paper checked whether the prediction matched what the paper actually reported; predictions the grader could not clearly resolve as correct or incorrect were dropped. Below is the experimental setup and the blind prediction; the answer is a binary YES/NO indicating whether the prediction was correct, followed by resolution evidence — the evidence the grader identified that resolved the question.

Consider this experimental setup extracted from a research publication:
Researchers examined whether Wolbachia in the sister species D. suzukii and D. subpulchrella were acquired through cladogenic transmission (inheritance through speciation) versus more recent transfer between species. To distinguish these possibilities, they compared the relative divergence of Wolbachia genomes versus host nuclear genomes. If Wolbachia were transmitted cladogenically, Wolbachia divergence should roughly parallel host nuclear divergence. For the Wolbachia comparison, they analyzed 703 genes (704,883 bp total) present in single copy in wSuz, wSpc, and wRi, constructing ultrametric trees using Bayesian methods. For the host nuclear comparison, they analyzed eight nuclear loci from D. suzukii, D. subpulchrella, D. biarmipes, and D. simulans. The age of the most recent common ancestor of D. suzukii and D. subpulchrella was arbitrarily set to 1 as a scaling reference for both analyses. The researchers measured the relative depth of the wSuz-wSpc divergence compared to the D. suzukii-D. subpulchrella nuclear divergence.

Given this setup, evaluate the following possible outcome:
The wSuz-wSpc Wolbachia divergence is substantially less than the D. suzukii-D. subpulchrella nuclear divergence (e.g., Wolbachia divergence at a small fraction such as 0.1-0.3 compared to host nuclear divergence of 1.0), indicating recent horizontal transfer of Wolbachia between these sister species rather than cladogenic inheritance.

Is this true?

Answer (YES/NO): YES